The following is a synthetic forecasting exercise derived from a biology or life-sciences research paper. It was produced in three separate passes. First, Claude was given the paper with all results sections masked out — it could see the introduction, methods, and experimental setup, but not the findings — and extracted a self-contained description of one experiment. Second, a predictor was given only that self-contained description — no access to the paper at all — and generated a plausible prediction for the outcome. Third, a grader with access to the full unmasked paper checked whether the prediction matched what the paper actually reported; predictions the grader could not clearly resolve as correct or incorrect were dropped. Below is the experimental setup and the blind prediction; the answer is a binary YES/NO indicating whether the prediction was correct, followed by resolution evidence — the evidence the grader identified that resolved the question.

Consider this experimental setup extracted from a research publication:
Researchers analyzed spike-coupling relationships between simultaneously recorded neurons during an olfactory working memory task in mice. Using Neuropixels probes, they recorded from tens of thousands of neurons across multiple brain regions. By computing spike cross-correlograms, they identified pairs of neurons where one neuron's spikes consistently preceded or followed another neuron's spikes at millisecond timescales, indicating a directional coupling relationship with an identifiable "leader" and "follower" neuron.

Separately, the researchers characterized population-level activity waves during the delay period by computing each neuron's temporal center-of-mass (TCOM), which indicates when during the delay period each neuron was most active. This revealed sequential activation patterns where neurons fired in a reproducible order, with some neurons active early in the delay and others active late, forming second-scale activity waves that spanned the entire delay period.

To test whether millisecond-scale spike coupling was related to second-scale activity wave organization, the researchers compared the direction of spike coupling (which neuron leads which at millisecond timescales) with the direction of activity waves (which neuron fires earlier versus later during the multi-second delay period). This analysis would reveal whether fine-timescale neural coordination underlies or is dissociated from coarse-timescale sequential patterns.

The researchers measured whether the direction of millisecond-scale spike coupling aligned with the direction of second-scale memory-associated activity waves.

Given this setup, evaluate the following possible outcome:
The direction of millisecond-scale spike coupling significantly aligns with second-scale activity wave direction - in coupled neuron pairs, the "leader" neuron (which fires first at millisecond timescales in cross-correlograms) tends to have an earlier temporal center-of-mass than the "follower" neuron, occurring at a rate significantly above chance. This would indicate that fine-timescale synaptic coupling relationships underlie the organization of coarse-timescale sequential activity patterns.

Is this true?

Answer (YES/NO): YES